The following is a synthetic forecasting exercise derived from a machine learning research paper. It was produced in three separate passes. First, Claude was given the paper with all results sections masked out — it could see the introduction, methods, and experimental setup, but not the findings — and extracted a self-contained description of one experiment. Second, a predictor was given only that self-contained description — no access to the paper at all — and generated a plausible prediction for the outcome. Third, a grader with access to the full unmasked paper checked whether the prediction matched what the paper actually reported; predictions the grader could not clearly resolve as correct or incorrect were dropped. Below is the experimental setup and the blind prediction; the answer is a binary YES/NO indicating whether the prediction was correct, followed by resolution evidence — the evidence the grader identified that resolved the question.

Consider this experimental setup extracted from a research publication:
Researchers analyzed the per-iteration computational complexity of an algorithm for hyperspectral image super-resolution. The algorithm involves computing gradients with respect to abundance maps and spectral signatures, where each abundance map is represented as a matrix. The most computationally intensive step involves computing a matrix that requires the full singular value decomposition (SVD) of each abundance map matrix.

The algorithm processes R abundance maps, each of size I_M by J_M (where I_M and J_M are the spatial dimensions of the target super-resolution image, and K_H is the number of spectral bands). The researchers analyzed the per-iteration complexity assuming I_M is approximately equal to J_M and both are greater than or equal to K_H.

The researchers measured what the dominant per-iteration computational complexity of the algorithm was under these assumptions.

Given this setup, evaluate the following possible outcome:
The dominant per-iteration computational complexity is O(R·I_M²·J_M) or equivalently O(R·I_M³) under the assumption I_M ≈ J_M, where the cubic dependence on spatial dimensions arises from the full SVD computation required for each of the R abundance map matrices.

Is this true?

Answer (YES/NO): YES